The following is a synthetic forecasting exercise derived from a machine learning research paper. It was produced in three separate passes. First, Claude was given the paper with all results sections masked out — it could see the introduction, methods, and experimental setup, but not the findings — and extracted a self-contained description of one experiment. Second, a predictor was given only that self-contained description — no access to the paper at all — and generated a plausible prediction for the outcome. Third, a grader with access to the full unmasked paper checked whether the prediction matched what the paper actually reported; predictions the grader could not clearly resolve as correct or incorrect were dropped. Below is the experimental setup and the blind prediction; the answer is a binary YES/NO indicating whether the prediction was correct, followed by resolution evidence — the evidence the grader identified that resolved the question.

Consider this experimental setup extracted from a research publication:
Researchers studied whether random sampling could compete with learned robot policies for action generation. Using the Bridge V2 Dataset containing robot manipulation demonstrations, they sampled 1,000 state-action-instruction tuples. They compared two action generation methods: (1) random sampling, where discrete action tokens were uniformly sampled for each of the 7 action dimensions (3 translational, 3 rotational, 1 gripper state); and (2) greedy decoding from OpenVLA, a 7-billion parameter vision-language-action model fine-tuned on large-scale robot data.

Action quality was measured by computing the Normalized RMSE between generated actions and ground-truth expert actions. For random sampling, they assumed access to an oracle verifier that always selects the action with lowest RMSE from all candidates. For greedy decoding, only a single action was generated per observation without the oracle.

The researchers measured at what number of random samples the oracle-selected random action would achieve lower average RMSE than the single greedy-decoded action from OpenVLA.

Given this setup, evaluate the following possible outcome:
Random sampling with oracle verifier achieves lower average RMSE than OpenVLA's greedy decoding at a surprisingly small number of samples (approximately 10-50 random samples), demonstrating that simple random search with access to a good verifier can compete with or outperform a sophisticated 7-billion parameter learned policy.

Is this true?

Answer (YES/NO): NO